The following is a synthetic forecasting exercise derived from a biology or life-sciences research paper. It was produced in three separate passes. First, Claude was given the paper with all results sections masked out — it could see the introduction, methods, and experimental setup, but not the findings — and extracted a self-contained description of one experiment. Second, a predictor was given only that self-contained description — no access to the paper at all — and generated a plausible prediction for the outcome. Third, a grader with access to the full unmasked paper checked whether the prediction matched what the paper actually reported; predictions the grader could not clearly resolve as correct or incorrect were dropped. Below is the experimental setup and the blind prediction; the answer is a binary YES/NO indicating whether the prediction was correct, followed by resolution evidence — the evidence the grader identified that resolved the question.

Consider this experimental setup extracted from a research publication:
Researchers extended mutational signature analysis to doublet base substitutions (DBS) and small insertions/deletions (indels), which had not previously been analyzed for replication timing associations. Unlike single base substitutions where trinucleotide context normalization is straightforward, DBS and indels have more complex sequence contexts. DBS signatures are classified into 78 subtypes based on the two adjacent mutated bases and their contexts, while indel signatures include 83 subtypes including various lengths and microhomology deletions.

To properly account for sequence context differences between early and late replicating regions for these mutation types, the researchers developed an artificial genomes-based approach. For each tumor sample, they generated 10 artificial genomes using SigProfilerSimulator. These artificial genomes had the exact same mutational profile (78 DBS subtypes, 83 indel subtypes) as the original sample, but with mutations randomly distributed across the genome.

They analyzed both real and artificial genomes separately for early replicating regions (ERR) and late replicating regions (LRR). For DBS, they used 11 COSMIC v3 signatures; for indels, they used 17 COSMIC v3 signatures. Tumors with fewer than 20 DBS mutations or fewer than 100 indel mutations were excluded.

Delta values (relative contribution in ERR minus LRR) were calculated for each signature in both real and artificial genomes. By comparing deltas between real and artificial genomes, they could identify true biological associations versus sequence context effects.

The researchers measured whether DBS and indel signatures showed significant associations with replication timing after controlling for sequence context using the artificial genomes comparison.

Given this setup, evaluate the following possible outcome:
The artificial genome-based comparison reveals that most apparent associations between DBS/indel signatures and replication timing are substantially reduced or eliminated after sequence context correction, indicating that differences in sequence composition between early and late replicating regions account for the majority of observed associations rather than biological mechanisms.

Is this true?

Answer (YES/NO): NO